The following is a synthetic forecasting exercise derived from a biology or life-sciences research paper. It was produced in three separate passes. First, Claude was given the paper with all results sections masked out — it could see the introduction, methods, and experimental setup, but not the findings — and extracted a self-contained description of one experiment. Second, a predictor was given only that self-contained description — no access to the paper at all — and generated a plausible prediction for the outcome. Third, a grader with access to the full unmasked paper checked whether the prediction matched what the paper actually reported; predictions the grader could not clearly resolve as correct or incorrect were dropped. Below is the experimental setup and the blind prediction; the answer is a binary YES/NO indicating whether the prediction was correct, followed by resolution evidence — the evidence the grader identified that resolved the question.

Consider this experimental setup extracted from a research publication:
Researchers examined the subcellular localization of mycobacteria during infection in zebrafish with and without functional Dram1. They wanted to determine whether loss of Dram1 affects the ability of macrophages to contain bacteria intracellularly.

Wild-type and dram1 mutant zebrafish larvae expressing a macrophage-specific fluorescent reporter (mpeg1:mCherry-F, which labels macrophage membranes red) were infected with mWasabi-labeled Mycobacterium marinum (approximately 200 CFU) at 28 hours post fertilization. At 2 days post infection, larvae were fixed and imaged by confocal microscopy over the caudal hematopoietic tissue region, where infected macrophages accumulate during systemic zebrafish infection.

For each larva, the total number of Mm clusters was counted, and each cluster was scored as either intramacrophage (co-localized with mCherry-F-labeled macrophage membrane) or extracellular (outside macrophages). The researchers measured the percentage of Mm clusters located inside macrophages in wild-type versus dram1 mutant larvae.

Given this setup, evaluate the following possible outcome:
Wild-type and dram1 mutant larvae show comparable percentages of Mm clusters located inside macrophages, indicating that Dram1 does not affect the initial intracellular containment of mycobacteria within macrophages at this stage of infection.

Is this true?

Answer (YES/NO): NO